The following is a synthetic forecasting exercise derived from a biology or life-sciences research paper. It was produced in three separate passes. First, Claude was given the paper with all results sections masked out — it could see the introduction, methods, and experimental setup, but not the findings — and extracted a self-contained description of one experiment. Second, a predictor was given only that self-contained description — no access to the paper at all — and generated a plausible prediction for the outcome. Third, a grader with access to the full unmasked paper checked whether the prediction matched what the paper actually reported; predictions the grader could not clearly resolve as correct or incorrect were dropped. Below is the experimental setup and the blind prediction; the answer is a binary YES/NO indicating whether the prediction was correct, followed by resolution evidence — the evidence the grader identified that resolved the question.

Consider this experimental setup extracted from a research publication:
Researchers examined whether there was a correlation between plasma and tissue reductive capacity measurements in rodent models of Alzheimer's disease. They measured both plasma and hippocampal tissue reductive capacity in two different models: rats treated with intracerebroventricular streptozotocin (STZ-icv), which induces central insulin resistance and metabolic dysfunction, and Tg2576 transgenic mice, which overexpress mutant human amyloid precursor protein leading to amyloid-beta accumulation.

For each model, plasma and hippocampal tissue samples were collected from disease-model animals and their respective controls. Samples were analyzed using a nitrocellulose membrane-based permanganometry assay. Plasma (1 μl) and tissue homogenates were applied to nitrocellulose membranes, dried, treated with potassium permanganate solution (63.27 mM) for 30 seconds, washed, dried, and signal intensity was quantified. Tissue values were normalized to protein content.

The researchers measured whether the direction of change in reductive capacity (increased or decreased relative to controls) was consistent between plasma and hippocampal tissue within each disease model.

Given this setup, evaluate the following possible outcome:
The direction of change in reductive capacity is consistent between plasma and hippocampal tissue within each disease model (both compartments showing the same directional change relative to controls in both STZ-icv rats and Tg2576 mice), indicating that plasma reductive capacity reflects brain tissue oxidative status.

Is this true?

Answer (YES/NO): NO